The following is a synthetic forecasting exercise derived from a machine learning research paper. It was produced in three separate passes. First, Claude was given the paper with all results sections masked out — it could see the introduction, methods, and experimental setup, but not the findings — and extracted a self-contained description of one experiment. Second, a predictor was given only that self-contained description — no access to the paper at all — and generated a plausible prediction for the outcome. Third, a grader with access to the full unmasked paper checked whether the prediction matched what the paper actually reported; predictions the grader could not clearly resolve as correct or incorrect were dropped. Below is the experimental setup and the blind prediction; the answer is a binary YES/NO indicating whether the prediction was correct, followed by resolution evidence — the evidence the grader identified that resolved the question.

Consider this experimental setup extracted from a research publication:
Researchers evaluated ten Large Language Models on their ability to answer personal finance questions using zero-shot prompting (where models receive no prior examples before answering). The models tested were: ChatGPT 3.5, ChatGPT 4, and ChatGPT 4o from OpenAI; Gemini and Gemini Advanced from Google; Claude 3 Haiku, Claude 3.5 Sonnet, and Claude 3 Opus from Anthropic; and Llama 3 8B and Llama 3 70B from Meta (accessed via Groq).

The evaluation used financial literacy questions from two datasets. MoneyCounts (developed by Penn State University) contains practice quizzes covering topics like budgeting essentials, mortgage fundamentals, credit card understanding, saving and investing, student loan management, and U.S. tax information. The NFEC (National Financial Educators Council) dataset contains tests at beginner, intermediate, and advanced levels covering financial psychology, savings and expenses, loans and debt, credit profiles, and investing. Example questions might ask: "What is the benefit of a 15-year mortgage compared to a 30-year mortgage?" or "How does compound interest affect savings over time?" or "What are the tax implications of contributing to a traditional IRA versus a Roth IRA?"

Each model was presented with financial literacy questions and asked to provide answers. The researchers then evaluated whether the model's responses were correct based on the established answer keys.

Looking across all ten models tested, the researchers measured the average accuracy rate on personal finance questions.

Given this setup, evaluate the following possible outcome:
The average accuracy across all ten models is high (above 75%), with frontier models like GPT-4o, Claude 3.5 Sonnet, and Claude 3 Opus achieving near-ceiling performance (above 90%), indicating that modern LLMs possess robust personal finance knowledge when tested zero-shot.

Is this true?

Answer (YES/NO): NO